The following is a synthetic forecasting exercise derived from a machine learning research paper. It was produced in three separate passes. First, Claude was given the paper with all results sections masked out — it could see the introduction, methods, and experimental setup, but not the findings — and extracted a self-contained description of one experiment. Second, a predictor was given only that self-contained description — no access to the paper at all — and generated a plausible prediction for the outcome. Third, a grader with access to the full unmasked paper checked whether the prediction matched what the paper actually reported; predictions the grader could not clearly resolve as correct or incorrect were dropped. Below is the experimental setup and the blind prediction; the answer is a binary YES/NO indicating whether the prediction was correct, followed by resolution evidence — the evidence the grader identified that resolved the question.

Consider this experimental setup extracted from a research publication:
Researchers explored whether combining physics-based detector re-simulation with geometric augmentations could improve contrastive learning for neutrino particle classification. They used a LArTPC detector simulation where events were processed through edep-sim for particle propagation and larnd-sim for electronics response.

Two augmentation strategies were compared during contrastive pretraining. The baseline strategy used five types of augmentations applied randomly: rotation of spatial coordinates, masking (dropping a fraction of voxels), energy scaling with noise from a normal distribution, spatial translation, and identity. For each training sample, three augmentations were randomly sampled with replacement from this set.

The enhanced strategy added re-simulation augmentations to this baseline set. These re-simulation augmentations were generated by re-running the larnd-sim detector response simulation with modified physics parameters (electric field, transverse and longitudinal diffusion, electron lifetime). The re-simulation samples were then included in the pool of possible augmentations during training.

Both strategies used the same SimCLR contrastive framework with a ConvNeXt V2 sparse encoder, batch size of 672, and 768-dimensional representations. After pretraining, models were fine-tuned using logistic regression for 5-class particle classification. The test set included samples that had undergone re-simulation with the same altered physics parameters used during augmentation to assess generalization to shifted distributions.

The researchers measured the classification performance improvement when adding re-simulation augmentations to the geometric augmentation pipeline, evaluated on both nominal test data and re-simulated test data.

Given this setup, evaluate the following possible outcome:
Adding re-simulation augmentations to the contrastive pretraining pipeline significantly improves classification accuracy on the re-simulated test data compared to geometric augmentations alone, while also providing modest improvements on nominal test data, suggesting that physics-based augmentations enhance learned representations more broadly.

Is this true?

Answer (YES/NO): NO